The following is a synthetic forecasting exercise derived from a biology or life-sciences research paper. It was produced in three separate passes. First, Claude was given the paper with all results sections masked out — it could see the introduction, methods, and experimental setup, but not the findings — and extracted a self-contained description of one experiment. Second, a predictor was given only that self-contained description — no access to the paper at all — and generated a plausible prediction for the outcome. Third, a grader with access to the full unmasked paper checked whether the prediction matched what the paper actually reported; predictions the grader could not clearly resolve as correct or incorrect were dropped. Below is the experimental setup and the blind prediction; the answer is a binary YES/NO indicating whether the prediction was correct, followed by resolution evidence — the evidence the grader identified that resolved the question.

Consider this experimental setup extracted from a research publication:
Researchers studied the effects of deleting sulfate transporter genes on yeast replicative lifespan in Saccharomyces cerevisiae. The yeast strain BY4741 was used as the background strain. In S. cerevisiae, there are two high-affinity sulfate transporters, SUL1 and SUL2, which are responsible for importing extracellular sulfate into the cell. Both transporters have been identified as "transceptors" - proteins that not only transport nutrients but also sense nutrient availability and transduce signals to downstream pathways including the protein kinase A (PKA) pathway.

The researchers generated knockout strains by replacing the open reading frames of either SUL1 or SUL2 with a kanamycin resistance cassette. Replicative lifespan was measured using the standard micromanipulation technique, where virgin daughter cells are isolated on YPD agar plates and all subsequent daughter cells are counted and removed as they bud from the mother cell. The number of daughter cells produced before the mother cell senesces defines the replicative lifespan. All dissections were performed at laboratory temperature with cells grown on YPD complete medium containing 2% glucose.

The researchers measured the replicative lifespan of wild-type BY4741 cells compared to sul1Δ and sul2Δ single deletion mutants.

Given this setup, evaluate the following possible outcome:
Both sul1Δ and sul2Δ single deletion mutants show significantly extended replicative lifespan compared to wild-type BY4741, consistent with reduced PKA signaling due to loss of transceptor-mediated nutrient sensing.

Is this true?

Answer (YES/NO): NO